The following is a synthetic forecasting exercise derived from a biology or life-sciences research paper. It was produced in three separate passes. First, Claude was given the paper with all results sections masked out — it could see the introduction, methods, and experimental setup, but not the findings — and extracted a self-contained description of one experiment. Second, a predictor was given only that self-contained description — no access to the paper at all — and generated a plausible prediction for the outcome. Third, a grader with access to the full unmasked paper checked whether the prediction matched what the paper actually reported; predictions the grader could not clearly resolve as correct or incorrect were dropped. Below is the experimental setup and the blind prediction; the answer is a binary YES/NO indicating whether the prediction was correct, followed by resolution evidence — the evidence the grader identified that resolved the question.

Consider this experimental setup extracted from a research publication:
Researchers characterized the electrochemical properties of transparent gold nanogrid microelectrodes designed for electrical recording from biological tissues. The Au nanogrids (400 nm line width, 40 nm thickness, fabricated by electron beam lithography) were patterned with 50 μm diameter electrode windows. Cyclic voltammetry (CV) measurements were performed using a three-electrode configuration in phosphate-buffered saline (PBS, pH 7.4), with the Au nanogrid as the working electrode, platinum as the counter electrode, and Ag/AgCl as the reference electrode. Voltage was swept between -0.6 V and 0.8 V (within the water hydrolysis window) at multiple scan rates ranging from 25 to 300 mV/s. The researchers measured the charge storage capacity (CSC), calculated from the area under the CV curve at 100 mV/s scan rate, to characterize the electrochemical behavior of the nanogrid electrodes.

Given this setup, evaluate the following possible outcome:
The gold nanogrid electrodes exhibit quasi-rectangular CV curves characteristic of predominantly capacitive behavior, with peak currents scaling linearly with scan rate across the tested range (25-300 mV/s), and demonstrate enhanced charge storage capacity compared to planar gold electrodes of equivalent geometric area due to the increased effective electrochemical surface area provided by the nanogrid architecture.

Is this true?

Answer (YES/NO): NO